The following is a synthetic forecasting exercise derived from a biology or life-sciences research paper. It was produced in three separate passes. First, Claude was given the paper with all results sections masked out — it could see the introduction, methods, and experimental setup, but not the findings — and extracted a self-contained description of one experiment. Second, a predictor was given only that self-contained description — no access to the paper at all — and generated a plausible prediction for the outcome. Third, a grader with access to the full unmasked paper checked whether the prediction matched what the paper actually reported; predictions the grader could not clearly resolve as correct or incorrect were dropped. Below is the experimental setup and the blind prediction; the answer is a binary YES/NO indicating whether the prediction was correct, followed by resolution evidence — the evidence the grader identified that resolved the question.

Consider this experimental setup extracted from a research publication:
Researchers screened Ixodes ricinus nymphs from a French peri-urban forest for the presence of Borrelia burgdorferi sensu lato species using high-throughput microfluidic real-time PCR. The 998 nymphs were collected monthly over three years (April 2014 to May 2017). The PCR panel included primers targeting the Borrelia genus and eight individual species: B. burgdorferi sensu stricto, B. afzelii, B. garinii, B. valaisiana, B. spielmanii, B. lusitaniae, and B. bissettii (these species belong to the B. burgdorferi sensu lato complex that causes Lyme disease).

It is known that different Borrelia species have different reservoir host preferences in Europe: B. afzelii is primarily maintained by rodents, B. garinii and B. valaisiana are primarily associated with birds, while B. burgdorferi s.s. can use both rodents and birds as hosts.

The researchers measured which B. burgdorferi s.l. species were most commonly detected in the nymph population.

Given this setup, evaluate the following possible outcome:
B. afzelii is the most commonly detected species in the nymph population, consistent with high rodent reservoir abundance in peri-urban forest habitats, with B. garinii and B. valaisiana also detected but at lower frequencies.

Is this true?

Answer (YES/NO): NO